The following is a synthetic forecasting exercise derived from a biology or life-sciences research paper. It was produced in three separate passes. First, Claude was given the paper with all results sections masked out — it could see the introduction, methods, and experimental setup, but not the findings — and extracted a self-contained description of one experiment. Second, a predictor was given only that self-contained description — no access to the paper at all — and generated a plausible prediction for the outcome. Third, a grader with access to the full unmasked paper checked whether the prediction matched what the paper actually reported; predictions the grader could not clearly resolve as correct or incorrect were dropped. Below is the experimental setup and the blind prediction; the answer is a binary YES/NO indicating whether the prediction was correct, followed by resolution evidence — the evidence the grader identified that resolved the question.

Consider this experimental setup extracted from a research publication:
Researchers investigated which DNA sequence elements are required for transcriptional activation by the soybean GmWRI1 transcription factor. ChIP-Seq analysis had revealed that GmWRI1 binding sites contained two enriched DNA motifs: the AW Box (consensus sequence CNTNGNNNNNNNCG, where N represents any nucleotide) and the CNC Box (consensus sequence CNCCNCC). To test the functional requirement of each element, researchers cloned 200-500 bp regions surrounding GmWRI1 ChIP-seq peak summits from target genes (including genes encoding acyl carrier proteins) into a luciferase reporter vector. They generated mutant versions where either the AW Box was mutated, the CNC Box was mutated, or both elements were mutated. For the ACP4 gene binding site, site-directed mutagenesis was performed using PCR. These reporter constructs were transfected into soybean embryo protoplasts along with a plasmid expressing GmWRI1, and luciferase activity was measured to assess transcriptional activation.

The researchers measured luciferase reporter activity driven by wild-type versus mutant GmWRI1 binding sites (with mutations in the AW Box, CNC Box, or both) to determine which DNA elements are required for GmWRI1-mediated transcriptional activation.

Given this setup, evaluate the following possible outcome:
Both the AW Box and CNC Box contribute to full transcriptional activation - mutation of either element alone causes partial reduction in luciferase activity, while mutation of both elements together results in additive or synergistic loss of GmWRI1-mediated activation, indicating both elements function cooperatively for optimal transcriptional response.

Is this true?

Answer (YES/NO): NO